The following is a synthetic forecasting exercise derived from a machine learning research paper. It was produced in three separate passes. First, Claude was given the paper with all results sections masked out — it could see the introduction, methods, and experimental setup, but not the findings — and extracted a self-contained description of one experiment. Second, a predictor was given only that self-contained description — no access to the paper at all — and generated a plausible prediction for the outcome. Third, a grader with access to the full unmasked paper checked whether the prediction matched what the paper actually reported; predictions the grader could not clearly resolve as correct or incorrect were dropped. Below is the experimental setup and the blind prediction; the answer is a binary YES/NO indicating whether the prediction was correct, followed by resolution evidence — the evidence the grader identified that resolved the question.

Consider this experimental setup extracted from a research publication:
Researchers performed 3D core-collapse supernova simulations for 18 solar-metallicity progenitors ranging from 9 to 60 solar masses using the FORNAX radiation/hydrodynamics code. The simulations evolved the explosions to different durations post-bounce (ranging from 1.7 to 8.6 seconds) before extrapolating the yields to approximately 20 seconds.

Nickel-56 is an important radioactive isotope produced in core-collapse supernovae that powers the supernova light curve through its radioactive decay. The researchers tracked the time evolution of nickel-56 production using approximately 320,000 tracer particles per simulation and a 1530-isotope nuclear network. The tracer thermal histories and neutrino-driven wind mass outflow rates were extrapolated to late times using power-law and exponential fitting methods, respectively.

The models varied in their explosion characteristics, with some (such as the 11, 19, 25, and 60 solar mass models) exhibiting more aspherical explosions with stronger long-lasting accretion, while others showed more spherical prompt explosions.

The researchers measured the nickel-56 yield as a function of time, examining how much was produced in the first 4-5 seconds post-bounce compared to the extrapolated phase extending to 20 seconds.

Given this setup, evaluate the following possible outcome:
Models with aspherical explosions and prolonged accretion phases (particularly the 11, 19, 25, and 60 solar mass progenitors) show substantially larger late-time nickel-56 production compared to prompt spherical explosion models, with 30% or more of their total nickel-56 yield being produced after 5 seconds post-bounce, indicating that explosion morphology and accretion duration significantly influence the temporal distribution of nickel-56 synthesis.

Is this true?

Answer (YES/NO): NO